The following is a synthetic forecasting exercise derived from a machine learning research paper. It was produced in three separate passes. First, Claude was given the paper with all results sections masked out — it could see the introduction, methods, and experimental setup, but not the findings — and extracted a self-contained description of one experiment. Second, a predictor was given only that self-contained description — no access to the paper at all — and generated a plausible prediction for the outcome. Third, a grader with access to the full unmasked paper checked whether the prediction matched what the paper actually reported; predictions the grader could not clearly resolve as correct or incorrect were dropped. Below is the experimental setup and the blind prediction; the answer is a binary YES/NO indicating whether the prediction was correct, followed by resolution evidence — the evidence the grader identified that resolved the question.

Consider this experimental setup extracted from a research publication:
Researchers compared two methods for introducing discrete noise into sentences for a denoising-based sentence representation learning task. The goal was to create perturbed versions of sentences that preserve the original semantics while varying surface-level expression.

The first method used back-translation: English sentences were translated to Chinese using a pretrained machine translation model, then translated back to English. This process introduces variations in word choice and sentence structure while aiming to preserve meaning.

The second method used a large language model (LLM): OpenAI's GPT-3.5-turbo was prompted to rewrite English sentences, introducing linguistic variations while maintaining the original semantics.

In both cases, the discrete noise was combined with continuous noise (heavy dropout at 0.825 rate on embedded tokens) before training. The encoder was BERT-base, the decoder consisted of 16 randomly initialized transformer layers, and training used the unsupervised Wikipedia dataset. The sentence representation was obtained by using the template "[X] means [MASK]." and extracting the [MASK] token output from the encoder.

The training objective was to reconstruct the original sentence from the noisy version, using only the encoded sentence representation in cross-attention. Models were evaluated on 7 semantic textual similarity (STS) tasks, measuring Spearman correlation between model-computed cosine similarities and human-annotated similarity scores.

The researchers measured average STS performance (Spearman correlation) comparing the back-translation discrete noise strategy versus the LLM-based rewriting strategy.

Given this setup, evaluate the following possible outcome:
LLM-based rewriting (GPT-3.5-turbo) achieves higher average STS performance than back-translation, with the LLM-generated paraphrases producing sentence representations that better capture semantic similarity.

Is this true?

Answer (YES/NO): NO